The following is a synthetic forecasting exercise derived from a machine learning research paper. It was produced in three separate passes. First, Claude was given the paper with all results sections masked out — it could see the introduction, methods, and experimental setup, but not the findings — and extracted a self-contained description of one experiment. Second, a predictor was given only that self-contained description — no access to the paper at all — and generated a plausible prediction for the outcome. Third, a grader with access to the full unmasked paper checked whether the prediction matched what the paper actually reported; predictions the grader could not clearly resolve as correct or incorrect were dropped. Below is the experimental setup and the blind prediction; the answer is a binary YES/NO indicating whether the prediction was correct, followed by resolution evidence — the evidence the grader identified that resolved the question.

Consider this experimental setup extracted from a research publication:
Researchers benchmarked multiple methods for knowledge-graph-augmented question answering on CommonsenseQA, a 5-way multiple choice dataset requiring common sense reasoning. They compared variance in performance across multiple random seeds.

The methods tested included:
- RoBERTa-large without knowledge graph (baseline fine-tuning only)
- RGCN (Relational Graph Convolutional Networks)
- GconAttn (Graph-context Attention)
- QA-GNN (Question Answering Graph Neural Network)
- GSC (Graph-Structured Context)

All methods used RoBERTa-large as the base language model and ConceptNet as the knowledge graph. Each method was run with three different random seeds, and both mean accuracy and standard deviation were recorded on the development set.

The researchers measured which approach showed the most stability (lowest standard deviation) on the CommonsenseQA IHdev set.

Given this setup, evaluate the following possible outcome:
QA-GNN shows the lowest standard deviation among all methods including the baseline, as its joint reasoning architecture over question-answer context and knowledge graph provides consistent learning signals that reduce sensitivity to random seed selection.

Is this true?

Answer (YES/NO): NO